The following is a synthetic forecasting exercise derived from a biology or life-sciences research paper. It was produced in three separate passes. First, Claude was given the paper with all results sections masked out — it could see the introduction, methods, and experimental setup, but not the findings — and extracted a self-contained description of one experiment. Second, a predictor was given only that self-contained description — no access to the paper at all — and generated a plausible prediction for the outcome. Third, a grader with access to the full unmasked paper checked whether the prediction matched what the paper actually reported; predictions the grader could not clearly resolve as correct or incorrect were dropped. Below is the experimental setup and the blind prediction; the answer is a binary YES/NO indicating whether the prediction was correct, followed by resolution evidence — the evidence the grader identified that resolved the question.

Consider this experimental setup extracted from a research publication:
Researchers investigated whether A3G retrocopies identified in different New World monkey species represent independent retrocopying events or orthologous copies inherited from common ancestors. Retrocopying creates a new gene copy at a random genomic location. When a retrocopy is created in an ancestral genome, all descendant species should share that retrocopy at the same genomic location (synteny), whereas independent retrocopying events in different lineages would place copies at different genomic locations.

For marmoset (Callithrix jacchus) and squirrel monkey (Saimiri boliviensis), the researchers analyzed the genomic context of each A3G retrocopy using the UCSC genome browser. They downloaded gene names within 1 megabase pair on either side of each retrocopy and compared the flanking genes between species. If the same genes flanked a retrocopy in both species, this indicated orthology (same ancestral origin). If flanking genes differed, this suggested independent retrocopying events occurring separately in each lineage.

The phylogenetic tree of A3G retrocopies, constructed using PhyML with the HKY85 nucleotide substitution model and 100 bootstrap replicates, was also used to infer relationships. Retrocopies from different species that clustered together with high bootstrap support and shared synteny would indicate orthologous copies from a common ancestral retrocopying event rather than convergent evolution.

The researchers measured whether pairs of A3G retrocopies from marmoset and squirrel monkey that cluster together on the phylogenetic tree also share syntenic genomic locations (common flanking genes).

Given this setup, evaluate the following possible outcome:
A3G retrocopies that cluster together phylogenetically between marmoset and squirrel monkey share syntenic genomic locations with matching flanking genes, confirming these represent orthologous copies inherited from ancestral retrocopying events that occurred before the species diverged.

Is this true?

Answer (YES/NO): YES